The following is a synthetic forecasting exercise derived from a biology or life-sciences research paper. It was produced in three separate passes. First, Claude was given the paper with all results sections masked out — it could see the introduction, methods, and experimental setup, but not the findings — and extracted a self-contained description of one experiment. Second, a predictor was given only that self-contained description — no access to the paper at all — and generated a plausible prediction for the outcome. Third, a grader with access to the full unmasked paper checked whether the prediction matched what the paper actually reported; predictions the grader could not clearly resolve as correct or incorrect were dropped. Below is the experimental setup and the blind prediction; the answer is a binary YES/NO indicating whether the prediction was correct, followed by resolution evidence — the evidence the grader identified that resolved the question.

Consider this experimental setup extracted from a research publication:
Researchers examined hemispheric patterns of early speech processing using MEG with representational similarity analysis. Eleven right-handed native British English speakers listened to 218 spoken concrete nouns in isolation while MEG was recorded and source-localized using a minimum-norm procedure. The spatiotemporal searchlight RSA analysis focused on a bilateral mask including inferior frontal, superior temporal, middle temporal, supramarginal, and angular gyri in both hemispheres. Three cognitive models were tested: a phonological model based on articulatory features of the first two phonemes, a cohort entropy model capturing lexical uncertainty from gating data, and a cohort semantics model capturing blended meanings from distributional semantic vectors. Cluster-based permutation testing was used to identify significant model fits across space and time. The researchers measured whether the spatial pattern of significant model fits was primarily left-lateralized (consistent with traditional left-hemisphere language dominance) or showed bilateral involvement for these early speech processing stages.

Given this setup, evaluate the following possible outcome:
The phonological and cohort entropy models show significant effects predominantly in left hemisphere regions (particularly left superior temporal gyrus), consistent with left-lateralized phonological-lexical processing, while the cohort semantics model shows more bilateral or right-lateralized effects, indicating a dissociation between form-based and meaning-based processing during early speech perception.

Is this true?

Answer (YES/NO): NO